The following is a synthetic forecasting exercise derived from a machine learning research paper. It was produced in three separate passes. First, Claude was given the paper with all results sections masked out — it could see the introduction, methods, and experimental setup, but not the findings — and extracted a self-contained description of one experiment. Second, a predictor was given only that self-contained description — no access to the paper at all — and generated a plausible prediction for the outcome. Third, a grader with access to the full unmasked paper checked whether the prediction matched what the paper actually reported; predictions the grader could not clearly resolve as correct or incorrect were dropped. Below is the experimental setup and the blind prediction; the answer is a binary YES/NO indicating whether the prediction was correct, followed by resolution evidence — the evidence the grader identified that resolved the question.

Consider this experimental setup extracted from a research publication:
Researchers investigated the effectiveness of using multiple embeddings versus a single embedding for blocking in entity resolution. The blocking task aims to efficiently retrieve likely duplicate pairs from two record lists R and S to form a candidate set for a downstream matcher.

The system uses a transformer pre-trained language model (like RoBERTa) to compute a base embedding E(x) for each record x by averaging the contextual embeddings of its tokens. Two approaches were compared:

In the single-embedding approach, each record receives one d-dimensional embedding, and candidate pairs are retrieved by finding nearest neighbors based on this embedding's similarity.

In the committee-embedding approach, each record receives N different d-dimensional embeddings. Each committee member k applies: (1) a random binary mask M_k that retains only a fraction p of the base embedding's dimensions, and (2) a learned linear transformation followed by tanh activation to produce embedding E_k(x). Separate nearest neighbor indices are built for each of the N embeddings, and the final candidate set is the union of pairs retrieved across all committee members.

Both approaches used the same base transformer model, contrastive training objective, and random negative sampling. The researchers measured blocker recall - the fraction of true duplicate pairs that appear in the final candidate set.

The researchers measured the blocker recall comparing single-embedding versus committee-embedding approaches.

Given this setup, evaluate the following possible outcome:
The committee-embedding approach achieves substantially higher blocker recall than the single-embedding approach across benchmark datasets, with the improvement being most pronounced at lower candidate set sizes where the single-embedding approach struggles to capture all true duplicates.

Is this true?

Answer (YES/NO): NO